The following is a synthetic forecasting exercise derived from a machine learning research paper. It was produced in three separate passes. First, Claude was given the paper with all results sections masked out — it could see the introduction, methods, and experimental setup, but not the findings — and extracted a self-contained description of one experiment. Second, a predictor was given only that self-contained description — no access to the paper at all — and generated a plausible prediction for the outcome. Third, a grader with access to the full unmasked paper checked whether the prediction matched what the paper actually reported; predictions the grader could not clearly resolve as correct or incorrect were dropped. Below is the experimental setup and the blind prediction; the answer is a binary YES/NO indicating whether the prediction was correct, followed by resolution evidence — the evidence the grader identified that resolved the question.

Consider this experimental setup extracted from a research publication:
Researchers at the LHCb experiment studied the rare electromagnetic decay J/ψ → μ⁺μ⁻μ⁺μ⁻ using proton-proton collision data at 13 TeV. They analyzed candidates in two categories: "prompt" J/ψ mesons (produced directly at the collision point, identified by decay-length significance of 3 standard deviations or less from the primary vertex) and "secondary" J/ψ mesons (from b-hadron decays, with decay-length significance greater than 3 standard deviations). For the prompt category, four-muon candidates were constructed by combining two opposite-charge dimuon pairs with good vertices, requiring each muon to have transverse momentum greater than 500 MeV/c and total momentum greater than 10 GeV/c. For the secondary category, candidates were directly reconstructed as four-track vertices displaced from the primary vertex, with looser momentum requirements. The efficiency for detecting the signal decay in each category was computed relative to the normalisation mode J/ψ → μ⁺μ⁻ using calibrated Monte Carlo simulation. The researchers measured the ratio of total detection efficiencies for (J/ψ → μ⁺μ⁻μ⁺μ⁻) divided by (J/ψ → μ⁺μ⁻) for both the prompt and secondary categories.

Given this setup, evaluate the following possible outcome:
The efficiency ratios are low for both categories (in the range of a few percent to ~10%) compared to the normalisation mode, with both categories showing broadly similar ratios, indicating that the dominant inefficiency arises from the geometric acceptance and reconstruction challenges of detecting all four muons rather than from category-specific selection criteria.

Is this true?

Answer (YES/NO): NO